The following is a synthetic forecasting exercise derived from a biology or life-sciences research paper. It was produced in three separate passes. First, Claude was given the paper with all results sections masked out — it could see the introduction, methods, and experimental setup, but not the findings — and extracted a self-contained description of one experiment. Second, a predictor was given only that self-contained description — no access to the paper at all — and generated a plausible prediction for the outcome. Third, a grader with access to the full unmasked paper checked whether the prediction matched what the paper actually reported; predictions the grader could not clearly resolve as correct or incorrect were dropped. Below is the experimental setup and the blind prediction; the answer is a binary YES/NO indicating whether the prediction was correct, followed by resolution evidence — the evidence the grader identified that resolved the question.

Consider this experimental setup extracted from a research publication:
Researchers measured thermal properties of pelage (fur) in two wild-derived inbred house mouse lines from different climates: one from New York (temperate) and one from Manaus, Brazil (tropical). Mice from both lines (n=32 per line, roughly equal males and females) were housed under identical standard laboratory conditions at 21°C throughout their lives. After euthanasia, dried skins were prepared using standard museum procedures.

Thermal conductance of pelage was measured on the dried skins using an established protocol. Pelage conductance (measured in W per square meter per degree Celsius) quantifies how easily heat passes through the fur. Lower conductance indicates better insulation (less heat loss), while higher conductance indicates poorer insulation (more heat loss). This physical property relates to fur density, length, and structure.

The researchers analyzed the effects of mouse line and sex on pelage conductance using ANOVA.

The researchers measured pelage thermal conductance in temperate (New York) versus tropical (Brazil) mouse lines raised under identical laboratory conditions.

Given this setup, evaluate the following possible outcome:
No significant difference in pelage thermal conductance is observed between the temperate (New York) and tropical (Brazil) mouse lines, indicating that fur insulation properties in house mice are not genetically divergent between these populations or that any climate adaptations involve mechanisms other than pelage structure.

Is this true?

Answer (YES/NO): NO